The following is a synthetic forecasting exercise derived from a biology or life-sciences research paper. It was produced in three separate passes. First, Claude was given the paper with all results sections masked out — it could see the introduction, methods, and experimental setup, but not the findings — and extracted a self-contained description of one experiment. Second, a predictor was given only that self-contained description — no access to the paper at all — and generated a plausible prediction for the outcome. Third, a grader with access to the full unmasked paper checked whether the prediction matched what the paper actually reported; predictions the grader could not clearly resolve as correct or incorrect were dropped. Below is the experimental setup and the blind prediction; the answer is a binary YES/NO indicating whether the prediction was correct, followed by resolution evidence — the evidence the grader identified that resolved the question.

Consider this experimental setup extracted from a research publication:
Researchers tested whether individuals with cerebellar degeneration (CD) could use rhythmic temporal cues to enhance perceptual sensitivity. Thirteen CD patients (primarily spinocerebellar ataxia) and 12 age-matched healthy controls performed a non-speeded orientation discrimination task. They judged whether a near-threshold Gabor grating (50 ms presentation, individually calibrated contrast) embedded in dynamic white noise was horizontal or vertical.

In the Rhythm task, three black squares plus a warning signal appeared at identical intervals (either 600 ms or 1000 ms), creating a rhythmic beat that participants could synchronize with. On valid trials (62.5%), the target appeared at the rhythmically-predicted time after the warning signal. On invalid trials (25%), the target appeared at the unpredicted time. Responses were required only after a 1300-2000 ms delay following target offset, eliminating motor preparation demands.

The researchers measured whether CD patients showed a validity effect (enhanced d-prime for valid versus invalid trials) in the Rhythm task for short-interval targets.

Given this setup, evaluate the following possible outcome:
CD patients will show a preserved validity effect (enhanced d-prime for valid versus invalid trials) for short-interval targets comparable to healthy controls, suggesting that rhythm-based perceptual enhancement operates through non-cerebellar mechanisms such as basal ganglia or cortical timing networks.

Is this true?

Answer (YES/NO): YES